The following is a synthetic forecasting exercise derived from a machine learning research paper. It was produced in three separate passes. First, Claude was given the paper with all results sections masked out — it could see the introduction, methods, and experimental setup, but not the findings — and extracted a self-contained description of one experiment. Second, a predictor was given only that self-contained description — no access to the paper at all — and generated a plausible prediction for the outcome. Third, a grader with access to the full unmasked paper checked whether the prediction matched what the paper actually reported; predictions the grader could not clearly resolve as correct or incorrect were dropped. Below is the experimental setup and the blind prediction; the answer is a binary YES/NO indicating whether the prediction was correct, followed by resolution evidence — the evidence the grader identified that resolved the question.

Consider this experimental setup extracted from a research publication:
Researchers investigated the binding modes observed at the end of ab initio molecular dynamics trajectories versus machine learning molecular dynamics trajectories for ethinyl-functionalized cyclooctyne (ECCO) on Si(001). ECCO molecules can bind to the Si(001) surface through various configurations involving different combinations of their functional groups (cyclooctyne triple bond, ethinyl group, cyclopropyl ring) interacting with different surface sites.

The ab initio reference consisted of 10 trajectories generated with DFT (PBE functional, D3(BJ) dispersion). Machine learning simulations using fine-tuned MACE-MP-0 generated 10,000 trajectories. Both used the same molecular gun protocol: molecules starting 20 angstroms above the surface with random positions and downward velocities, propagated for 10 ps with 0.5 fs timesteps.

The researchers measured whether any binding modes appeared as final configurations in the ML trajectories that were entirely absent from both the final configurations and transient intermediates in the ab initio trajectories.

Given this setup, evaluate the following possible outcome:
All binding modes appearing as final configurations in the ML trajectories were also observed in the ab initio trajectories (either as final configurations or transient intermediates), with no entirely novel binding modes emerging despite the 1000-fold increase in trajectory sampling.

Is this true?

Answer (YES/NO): NO